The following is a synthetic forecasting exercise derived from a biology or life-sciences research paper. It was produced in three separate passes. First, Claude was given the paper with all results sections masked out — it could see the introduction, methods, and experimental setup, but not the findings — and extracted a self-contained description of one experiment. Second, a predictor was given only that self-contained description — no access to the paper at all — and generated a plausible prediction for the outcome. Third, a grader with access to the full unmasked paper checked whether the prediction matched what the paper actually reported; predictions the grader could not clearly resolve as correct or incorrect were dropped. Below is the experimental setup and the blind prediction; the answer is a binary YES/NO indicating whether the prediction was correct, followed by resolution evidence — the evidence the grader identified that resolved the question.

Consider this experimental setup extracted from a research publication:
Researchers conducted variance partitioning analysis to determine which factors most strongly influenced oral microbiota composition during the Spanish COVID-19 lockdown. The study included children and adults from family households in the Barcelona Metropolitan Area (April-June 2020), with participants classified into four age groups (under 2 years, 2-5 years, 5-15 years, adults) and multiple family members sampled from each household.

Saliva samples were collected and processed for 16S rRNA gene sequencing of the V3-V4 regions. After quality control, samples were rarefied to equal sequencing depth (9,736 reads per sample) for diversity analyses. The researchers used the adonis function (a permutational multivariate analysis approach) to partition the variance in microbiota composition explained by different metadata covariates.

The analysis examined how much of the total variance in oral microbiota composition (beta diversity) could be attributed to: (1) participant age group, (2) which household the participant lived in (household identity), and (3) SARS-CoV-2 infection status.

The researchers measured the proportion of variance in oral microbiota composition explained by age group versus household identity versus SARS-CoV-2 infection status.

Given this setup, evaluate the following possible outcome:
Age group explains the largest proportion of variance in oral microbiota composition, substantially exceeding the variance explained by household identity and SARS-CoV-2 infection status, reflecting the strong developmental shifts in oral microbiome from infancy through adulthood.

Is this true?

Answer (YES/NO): NO